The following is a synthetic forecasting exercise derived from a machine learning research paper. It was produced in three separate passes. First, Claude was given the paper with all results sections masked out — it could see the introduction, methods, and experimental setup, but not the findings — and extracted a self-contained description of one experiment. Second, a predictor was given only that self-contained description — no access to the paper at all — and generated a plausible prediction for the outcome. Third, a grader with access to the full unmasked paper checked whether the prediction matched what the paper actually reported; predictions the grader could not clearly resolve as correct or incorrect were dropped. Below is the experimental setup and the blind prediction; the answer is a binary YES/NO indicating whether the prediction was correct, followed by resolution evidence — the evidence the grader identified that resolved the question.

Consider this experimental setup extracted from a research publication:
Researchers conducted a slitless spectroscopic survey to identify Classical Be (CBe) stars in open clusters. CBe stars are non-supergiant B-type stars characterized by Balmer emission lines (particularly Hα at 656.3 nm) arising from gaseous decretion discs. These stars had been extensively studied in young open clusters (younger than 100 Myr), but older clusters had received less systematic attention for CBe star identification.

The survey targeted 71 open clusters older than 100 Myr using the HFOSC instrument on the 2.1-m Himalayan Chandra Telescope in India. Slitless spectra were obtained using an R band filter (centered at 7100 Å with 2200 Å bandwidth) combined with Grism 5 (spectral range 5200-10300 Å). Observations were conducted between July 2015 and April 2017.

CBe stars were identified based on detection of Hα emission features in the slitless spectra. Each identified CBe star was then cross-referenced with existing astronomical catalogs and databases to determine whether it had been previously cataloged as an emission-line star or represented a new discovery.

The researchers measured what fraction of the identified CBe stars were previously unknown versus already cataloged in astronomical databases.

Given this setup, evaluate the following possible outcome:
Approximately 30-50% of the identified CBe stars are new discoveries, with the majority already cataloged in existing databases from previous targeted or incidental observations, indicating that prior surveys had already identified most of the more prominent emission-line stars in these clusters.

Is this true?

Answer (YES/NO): NO